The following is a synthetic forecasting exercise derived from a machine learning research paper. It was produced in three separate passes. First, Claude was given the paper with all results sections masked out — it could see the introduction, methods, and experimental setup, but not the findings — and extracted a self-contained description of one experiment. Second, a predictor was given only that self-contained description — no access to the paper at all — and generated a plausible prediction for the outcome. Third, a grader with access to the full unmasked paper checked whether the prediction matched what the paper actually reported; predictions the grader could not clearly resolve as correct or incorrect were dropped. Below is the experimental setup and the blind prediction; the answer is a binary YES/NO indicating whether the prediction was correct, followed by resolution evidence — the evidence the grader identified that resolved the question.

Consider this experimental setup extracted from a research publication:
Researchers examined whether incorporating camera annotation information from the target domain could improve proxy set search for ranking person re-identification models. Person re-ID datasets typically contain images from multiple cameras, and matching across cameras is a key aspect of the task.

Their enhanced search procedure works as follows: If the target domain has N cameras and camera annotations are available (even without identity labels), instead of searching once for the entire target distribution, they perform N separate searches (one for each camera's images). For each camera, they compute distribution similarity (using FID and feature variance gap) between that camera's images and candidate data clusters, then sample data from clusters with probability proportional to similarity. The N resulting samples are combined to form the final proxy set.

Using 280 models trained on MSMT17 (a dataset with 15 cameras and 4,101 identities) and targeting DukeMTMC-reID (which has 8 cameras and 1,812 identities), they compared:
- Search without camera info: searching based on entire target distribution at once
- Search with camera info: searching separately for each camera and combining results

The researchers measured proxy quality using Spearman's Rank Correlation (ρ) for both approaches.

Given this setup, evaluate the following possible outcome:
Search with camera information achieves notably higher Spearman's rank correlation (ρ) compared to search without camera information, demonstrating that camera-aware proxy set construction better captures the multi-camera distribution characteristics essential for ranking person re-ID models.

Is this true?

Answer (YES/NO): NO